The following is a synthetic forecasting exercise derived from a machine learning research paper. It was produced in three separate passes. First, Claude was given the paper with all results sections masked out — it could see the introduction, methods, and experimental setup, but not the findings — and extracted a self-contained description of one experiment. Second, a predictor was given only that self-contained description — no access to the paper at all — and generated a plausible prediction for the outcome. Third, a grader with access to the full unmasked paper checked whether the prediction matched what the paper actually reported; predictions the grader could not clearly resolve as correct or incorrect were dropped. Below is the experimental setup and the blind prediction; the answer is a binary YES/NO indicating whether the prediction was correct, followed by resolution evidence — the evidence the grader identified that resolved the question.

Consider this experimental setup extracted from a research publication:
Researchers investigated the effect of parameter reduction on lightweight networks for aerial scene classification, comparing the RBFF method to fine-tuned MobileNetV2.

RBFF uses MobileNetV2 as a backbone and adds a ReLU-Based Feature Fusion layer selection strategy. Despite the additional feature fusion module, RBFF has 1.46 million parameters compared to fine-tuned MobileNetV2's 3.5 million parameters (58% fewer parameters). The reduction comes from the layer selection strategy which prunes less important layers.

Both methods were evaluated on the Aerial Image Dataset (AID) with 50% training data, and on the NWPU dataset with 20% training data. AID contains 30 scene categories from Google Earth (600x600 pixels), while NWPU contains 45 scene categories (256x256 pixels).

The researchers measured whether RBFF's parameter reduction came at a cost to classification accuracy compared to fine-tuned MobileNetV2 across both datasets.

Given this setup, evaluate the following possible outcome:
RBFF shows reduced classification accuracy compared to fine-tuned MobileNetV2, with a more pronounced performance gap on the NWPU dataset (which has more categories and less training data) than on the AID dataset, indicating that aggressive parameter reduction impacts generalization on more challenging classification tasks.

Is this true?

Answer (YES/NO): YES